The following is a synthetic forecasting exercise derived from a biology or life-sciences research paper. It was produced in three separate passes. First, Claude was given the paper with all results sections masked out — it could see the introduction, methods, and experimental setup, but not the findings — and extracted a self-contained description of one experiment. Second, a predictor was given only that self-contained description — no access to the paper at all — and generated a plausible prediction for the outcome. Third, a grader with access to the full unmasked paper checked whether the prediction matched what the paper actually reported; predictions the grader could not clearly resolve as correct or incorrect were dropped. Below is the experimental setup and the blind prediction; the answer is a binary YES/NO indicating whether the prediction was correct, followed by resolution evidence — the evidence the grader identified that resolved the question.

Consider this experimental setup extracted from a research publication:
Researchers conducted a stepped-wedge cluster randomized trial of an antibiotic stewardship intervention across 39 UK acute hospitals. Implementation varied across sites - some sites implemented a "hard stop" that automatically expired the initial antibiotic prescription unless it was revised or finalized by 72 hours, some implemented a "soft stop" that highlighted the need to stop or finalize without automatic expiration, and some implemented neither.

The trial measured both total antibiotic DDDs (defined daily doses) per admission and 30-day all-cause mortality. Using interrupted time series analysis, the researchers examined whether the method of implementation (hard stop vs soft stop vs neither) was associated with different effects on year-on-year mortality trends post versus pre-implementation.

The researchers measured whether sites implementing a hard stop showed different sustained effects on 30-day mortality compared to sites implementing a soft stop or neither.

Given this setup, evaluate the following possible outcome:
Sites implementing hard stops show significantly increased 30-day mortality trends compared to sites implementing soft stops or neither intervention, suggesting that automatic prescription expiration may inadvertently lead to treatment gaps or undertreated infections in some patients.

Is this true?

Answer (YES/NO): NO